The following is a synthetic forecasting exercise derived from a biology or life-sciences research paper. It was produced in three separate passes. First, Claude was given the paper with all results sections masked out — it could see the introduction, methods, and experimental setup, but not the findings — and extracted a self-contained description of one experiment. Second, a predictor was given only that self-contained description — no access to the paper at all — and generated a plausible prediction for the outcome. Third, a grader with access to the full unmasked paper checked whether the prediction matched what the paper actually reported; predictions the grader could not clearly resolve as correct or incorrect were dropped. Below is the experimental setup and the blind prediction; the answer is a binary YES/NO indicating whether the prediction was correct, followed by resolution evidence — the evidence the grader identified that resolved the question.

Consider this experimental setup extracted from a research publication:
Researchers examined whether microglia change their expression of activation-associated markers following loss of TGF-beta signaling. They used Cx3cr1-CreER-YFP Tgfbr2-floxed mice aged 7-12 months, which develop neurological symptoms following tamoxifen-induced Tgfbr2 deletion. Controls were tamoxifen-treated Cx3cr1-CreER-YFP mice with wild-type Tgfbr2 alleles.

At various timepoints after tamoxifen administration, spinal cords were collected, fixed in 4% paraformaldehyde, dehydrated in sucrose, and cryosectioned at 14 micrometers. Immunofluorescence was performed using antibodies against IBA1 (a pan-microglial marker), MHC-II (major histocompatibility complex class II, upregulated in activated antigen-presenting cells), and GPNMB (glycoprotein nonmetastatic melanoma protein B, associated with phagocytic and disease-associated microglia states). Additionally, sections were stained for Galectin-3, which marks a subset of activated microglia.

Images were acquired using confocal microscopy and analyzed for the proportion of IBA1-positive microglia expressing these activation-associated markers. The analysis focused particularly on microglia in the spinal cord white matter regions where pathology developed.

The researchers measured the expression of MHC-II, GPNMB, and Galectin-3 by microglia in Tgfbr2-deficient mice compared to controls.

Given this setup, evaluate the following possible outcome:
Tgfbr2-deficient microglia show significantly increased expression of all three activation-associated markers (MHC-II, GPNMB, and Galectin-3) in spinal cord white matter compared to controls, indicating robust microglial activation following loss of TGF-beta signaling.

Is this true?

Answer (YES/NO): YES